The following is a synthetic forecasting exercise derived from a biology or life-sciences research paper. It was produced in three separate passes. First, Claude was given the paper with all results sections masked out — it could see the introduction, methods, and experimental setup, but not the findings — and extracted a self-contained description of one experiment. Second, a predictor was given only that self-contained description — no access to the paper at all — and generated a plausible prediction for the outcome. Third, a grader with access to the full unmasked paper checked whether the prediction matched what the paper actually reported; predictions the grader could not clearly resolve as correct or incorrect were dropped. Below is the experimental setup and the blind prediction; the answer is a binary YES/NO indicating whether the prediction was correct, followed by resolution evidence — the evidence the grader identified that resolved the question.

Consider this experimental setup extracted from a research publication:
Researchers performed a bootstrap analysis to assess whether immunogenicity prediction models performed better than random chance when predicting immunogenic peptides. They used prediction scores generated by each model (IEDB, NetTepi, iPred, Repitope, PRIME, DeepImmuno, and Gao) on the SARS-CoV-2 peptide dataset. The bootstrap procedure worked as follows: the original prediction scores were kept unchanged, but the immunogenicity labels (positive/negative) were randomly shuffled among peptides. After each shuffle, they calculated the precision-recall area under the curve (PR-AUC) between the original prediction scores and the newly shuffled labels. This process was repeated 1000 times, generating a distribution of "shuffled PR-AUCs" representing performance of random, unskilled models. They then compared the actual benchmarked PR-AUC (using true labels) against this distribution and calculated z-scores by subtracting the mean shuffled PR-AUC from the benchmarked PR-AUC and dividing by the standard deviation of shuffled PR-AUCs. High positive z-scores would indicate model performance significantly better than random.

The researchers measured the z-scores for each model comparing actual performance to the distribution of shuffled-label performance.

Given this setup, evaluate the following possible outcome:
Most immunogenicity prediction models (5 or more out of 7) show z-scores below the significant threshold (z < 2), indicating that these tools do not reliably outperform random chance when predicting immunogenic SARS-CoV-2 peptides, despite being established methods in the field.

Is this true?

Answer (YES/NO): YES